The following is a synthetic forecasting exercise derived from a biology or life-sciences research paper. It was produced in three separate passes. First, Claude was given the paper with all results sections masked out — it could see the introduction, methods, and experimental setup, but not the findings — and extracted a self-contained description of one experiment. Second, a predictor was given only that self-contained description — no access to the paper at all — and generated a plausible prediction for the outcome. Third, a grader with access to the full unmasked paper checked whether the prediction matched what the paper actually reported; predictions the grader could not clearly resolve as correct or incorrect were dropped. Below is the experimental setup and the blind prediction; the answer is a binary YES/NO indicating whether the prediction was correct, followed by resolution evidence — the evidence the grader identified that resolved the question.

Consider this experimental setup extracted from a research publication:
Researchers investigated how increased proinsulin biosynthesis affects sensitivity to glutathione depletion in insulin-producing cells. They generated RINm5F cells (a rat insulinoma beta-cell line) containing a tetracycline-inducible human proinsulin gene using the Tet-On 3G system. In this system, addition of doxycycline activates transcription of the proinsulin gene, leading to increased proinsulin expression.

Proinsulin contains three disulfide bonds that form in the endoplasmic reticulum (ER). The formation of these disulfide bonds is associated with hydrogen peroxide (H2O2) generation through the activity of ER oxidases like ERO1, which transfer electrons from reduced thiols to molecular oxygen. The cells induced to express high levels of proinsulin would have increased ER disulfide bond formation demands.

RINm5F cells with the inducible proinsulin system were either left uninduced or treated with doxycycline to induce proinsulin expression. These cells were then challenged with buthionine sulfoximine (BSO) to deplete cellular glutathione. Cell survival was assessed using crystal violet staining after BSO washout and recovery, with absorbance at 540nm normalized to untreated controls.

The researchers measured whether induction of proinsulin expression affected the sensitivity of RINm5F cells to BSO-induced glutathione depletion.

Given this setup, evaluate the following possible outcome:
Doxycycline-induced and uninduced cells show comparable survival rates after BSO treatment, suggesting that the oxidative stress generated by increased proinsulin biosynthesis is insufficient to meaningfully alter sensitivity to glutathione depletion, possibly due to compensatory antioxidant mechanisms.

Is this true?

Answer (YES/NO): NO